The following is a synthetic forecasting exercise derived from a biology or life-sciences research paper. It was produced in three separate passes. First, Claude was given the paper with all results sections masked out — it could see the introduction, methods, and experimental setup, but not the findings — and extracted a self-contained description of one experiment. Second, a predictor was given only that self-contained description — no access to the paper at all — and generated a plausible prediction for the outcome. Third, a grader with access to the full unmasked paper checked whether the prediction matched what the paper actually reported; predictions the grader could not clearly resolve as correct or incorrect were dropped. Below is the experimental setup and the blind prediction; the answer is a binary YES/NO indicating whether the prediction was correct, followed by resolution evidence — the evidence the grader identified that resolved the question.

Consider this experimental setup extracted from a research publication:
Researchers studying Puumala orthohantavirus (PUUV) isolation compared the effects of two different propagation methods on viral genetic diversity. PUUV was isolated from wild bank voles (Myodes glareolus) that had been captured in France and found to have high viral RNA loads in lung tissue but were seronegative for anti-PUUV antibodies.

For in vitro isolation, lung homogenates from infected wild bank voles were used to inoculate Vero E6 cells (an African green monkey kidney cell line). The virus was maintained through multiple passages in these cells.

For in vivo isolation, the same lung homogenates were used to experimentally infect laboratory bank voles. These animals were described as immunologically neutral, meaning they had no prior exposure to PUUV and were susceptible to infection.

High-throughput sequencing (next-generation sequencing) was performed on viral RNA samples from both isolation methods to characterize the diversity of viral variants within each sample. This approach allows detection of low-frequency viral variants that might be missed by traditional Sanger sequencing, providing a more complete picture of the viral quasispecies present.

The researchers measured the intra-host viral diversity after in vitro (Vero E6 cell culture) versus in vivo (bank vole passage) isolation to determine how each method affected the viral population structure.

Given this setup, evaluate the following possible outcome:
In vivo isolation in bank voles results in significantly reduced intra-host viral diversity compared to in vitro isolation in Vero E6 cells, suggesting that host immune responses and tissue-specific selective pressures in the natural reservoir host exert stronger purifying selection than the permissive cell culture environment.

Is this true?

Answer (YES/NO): NO